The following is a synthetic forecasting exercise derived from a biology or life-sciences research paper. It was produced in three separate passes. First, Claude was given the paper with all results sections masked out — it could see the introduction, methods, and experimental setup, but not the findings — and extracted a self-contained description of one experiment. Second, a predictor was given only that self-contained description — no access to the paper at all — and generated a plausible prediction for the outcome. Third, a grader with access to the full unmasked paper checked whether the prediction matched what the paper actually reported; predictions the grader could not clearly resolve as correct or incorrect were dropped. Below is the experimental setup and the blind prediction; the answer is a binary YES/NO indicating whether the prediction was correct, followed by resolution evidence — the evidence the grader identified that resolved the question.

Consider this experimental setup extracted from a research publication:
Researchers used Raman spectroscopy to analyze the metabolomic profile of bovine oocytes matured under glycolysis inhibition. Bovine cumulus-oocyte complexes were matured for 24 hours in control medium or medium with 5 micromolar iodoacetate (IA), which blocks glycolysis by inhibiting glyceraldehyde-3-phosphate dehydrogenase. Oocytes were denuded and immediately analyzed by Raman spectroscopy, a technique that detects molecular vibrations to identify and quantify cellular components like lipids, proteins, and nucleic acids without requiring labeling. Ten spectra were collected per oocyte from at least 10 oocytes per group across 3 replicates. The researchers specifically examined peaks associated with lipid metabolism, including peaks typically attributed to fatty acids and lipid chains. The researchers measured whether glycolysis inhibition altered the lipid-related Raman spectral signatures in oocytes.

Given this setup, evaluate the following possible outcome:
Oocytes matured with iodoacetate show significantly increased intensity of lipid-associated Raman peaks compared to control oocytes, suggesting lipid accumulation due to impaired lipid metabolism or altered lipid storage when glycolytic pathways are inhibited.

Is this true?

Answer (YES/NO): NO